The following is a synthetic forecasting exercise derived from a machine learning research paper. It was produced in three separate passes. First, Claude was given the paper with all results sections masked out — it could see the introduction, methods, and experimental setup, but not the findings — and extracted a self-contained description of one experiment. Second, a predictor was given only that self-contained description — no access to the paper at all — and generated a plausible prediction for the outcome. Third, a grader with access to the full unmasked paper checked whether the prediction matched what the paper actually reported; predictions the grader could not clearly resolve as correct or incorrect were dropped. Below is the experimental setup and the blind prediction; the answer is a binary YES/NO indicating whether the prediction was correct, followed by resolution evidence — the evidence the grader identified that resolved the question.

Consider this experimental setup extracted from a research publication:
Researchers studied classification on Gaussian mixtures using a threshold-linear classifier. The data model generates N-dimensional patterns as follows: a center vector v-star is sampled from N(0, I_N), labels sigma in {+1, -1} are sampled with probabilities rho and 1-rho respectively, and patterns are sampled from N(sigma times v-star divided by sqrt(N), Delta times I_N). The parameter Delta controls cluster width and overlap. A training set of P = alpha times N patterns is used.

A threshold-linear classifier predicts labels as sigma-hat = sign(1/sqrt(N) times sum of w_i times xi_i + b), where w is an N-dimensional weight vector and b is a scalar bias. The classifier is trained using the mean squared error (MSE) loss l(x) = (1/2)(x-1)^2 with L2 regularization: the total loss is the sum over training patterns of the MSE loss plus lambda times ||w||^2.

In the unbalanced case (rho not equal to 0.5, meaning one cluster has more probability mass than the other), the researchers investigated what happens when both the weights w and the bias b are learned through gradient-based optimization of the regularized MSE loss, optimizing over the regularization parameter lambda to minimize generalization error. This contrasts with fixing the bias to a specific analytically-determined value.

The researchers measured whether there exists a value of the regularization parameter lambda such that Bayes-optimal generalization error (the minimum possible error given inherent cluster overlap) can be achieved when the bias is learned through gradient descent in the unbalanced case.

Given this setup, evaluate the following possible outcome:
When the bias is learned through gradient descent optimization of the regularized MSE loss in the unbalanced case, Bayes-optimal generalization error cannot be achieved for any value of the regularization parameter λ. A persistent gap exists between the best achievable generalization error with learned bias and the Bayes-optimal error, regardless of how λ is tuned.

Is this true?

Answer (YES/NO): YES